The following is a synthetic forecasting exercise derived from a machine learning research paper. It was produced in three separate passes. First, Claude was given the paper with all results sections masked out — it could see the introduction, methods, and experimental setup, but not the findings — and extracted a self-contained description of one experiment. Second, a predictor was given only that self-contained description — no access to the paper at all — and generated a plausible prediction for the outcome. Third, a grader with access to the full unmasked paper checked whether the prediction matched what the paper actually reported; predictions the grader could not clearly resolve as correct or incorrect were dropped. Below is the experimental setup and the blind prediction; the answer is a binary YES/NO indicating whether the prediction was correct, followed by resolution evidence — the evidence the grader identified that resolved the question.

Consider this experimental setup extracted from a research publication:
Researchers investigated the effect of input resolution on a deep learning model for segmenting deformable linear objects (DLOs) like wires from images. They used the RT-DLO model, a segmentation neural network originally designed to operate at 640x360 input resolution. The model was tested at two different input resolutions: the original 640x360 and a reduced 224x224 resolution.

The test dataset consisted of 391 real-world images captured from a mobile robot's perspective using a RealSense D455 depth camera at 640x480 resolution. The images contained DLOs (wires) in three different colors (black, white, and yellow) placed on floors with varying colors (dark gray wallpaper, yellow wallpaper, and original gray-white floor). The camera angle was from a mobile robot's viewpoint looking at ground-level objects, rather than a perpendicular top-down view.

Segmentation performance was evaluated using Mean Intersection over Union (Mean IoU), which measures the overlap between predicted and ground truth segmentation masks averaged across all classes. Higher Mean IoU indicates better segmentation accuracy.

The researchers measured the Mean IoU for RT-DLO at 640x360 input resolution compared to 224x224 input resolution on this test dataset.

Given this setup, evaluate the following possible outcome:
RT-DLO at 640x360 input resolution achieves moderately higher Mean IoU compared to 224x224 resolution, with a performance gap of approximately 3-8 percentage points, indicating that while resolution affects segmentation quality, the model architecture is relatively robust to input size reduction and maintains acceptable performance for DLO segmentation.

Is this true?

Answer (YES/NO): NO